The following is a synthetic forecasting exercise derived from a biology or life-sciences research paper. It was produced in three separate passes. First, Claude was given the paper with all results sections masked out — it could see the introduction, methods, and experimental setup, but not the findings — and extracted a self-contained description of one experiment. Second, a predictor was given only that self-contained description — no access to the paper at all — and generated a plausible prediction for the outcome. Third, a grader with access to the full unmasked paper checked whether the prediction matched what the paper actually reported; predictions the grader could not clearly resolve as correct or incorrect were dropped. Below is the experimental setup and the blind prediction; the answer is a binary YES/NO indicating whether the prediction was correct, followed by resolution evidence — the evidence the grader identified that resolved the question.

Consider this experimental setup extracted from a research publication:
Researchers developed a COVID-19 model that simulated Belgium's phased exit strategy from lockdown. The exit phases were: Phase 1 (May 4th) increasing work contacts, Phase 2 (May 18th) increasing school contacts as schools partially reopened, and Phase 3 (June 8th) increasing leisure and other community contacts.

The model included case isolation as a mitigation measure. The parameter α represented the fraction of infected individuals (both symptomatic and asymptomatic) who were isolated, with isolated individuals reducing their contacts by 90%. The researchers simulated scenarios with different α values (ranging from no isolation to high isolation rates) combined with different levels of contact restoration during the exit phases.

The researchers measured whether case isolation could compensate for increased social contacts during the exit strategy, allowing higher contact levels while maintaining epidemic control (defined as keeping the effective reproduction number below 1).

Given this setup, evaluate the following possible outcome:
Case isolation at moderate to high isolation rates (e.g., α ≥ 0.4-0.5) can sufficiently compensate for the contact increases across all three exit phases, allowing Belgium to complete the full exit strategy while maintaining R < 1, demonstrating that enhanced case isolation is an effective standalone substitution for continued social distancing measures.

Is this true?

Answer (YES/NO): NO